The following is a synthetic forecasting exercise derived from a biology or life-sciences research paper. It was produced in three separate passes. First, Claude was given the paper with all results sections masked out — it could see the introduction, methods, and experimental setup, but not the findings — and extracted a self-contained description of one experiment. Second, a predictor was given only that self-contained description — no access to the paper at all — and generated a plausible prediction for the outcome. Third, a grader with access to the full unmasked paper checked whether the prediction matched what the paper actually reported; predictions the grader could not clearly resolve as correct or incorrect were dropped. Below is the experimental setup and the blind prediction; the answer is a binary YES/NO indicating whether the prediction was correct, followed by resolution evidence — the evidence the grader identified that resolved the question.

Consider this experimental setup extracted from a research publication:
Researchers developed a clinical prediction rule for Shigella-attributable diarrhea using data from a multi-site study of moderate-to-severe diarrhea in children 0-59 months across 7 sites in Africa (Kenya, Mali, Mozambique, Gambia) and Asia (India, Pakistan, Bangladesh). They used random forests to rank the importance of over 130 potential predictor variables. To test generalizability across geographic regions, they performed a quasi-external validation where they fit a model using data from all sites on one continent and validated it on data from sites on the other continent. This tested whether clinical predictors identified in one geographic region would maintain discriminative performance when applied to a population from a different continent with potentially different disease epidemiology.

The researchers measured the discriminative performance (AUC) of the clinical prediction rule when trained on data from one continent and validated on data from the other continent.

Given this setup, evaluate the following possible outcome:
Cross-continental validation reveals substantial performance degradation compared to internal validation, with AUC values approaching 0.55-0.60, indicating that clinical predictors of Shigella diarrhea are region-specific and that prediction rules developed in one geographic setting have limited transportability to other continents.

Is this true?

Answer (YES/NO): NO